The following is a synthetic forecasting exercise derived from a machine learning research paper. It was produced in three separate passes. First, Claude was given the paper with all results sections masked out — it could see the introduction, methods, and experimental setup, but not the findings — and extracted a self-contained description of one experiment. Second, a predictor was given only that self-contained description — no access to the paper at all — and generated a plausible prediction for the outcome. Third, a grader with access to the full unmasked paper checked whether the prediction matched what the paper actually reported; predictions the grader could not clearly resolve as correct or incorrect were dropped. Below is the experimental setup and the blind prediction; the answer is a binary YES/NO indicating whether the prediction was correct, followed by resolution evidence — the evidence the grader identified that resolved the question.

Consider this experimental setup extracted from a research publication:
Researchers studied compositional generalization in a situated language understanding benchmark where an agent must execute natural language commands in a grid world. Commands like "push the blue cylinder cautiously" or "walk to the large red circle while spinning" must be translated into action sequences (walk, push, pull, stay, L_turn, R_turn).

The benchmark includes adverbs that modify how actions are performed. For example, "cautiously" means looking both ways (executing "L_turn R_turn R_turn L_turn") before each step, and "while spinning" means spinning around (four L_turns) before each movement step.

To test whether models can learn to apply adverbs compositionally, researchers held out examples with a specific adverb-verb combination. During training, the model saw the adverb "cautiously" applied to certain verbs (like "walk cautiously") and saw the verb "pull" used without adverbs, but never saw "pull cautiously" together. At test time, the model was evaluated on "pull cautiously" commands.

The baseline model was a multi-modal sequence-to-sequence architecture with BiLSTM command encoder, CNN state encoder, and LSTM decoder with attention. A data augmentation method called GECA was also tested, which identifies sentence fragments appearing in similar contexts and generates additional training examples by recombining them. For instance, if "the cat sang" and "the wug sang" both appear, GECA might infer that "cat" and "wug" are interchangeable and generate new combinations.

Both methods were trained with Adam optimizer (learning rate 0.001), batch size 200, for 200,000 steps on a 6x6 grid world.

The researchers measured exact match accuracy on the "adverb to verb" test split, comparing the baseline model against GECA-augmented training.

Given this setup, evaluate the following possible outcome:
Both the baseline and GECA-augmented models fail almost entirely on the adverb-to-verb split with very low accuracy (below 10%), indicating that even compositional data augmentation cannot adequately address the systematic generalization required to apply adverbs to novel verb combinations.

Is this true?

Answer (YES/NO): NO